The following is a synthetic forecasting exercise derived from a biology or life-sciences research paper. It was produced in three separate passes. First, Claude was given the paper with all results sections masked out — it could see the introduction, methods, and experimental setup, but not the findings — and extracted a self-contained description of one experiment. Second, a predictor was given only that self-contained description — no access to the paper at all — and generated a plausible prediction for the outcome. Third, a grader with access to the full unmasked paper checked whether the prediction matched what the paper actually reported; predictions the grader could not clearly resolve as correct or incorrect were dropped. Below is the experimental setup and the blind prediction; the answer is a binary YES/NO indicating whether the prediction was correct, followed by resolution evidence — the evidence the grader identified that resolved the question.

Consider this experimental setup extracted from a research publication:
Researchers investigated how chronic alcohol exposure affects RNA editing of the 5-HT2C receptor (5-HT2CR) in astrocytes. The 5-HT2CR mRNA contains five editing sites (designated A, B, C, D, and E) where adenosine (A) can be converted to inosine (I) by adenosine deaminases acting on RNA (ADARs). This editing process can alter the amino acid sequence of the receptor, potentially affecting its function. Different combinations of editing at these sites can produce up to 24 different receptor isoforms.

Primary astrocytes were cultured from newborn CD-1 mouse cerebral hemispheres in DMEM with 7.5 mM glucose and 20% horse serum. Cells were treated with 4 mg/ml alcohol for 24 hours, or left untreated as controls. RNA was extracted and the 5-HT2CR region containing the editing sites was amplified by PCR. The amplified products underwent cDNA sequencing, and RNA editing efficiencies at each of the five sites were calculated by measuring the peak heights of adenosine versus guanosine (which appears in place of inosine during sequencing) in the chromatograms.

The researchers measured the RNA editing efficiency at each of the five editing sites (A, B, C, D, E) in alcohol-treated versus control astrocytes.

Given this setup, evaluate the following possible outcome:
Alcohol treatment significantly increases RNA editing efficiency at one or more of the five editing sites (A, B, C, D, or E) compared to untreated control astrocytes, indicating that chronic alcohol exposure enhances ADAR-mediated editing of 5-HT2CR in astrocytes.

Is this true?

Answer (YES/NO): YES